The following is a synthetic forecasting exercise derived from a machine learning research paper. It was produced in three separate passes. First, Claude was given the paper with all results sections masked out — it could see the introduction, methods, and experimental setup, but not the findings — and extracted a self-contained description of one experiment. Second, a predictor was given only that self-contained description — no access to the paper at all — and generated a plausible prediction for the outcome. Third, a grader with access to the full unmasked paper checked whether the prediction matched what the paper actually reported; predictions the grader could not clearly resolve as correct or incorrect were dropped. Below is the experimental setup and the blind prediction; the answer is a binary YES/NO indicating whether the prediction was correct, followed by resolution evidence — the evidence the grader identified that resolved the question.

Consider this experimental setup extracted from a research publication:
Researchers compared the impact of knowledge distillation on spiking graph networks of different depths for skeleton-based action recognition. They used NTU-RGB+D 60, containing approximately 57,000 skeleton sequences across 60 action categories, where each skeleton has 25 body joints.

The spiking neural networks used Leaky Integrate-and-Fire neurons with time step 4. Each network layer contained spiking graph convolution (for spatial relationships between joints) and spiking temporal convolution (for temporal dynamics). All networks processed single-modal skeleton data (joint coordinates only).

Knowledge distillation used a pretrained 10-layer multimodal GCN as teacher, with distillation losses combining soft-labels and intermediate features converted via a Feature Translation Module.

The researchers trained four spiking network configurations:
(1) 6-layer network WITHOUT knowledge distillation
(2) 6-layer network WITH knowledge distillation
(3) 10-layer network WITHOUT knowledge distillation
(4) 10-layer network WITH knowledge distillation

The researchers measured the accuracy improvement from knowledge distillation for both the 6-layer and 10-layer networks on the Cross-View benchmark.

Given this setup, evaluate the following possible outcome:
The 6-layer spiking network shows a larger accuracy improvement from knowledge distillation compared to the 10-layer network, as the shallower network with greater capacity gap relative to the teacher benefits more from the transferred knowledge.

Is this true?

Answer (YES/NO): YES